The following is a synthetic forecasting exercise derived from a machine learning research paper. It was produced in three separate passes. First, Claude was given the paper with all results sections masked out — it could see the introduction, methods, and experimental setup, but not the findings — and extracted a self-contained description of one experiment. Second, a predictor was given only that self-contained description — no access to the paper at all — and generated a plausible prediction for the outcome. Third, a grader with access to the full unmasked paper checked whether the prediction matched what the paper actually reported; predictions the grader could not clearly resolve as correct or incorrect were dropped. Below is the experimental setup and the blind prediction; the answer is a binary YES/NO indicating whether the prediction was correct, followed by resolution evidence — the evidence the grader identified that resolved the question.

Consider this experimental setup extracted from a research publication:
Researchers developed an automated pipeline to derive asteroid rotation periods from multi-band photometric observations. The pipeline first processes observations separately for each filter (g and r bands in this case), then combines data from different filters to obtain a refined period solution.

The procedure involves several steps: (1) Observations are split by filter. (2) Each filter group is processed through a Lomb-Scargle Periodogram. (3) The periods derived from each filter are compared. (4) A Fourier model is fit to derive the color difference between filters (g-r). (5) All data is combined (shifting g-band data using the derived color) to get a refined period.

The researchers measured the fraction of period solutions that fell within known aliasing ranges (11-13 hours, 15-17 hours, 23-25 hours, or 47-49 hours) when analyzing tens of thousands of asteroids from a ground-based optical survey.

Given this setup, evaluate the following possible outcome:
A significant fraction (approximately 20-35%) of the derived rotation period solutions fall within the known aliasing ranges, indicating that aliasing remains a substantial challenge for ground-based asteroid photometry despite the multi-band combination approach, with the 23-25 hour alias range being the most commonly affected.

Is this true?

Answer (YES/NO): NO